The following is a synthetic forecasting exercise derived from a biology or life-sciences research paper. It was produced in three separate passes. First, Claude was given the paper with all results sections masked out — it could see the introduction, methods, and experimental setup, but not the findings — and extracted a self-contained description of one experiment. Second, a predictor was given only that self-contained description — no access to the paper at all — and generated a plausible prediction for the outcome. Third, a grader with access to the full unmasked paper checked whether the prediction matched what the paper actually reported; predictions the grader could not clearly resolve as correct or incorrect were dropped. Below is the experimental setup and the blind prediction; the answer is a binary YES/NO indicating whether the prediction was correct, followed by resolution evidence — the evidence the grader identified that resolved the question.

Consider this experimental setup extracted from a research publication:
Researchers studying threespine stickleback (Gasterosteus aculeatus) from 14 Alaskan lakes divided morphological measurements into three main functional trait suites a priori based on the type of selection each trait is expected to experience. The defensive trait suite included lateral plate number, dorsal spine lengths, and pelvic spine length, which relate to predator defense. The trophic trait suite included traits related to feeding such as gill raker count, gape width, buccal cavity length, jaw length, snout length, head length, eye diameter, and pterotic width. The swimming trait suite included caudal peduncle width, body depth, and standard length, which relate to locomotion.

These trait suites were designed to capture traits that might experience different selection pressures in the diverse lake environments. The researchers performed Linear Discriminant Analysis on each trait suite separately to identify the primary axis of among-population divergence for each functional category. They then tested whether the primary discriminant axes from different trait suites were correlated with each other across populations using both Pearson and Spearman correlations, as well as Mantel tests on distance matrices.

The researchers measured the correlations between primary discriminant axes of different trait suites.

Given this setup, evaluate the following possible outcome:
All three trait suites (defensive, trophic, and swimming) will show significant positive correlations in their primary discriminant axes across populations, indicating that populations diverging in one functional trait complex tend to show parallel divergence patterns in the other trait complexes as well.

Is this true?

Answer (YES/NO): NO